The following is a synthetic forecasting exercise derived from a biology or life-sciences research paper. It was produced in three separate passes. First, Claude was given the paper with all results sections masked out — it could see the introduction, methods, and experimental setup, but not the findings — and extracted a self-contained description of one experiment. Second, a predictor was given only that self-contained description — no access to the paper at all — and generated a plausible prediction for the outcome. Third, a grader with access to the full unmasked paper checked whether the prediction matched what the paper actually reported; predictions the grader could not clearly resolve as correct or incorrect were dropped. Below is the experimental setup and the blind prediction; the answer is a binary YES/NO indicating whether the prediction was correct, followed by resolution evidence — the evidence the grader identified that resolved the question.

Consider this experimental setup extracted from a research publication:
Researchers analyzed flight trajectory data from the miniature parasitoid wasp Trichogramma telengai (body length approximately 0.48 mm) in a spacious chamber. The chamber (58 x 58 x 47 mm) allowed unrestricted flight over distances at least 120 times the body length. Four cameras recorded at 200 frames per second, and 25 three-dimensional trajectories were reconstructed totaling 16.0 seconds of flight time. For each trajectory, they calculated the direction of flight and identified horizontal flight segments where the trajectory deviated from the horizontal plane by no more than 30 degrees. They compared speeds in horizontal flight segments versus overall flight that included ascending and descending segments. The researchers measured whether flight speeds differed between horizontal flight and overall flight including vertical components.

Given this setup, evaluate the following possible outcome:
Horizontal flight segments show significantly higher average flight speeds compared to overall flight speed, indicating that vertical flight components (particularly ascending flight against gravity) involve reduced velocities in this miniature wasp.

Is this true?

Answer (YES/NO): NO